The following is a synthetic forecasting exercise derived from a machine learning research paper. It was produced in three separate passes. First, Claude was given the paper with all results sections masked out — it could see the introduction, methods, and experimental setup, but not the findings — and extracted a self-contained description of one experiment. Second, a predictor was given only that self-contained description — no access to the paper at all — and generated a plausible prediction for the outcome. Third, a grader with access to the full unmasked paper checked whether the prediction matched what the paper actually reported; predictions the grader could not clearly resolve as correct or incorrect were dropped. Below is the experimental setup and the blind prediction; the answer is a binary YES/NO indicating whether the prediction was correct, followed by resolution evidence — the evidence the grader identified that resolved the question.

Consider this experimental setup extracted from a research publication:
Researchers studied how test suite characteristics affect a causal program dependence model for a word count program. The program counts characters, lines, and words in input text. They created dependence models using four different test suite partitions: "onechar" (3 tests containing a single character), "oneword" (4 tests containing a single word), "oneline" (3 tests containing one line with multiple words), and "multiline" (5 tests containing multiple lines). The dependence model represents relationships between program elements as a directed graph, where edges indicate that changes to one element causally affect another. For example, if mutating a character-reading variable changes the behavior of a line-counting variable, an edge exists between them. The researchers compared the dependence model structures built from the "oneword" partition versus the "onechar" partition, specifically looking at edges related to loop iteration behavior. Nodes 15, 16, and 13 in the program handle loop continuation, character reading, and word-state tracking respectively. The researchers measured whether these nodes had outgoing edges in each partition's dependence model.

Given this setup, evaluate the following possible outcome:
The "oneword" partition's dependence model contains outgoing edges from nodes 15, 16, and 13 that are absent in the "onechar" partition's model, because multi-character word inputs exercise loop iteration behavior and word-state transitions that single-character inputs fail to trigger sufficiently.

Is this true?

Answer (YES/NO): YES